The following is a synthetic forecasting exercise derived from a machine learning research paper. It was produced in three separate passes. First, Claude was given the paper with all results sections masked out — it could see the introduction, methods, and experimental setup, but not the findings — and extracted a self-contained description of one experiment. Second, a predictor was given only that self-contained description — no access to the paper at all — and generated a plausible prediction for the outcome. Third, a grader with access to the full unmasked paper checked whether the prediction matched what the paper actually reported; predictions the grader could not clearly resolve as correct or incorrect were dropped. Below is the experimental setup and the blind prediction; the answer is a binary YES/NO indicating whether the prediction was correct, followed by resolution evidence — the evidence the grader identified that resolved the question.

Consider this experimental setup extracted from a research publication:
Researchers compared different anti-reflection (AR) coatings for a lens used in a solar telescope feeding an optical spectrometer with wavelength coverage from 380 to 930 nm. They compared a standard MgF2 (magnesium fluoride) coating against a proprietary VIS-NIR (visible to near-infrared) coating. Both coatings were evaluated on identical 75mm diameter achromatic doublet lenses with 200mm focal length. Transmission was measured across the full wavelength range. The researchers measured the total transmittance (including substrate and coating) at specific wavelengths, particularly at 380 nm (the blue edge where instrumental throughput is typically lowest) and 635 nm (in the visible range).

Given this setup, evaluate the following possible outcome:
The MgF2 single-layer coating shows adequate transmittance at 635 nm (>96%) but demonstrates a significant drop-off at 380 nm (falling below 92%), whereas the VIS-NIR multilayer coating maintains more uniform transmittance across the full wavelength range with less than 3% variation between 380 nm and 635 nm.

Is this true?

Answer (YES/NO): NO